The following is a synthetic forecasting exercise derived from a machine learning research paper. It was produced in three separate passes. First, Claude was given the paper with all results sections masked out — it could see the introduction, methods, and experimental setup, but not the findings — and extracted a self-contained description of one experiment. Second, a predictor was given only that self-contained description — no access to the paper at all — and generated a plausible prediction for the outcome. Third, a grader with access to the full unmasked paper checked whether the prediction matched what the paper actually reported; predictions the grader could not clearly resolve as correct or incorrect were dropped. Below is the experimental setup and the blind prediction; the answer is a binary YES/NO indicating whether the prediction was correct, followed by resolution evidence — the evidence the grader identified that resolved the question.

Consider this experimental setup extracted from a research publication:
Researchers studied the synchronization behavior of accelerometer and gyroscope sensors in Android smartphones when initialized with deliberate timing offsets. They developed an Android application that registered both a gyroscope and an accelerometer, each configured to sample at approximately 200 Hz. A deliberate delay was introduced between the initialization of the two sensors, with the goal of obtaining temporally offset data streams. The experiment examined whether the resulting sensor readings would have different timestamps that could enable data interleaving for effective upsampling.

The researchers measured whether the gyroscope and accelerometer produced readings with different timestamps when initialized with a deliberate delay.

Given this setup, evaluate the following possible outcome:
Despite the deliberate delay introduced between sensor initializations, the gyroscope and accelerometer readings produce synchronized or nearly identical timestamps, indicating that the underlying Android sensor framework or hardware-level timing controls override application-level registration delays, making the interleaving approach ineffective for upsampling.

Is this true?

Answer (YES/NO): YES